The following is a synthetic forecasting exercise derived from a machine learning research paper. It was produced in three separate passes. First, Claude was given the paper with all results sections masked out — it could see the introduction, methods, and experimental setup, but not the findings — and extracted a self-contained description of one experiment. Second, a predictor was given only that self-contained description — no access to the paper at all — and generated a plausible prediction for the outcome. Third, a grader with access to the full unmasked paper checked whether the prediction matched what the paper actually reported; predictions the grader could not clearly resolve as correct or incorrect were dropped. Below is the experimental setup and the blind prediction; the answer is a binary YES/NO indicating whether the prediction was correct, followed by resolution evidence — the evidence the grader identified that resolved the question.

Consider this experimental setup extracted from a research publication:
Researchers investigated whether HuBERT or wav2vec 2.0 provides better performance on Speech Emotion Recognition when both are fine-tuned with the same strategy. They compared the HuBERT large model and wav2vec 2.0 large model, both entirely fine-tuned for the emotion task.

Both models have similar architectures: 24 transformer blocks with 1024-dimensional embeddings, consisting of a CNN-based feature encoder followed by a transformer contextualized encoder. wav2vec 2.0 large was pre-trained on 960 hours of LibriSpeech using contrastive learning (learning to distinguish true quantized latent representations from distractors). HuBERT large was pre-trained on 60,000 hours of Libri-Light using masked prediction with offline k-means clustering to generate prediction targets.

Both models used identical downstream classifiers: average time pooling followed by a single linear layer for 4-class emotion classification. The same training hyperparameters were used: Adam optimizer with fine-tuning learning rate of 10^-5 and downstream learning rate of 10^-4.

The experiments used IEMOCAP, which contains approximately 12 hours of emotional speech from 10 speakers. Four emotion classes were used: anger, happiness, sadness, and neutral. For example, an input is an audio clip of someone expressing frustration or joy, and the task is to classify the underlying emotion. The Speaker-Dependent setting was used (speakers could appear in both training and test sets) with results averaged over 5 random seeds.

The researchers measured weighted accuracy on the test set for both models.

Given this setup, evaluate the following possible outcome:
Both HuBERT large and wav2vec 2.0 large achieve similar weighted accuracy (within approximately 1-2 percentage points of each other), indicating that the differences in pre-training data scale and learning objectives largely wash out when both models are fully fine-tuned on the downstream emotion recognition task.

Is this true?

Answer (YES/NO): NO